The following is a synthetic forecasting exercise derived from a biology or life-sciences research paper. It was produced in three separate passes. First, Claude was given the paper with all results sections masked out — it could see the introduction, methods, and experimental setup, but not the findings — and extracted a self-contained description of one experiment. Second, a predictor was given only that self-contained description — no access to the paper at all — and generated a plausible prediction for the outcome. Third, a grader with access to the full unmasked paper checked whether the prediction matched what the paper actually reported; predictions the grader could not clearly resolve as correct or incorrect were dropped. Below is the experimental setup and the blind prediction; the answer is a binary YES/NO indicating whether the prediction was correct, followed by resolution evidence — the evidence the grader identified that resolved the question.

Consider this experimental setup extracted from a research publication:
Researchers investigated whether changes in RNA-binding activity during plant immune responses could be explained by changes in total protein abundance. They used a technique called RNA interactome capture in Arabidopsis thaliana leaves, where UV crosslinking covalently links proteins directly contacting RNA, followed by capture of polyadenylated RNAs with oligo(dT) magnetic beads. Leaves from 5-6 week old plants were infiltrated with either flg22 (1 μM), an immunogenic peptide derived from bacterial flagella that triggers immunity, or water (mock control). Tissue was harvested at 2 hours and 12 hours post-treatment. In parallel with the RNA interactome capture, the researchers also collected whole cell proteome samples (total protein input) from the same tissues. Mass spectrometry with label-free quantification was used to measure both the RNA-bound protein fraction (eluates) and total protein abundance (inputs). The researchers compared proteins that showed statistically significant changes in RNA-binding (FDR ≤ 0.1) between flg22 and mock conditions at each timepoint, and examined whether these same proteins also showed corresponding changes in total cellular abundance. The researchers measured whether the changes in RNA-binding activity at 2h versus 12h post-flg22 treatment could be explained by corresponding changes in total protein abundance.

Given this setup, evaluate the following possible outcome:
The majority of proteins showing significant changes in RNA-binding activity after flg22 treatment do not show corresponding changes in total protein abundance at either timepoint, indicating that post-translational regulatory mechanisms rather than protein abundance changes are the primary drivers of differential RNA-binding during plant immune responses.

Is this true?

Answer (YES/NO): YES